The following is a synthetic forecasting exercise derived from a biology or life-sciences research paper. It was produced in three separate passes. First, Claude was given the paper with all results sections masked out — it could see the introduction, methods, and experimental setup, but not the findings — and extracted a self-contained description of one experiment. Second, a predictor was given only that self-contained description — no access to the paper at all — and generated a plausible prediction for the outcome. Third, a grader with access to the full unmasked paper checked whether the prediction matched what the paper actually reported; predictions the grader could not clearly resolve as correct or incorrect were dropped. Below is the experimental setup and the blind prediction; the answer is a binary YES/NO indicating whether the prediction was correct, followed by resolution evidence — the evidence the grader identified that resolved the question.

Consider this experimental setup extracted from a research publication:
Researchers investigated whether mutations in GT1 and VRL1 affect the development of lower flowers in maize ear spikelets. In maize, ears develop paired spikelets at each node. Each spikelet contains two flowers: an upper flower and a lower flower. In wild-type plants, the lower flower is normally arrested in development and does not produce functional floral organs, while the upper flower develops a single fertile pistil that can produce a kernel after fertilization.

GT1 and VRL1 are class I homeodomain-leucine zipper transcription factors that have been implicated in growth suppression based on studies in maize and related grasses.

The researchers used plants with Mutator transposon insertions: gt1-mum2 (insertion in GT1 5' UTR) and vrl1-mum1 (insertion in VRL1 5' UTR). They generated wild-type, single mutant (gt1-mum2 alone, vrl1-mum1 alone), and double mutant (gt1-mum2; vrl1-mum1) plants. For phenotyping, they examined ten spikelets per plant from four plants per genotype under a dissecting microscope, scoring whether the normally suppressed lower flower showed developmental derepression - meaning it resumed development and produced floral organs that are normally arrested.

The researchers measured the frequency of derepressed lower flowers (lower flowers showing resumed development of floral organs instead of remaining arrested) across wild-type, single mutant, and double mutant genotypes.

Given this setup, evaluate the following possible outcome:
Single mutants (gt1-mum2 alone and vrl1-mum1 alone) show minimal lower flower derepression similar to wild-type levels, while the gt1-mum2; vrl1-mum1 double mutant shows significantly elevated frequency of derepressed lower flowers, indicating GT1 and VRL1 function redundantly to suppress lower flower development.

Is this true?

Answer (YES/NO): YES